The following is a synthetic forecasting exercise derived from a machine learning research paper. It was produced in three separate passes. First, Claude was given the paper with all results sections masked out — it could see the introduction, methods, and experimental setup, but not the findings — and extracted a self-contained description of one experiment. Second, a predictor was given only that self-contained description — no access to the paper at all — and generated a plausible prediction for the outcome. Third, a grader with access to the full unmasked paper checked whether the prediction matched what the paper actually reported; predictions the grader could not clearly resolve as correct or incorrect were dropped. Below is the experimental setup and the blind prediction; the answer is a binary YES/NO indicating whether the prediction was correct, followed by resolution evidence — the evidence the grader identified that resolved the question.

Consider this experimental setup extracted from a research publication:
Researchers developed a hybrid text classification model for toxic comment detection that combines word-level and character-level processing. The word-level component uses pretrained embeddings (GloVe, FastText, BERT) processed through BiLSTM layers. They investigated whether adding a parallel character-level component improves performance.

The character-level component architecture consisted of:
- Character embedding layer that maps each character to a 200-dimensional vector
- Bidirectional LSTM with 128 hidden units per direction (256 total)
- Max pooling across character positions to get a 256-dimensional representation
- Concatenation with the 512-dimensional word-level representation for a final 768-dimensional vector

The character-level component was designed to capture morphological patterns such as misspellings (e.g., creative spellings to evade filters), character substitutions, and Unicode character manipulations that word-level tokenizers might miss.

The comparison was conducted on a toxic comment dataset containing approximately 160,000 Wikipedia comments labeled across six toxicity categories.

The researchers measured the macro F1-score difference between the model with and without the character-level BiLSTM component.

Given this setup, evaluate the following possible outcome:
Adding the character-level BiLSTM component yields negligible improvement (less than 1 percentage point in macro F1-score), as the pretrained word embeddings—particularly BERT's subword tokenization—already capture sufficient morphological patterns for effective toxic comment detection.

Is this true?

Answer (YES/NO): NO